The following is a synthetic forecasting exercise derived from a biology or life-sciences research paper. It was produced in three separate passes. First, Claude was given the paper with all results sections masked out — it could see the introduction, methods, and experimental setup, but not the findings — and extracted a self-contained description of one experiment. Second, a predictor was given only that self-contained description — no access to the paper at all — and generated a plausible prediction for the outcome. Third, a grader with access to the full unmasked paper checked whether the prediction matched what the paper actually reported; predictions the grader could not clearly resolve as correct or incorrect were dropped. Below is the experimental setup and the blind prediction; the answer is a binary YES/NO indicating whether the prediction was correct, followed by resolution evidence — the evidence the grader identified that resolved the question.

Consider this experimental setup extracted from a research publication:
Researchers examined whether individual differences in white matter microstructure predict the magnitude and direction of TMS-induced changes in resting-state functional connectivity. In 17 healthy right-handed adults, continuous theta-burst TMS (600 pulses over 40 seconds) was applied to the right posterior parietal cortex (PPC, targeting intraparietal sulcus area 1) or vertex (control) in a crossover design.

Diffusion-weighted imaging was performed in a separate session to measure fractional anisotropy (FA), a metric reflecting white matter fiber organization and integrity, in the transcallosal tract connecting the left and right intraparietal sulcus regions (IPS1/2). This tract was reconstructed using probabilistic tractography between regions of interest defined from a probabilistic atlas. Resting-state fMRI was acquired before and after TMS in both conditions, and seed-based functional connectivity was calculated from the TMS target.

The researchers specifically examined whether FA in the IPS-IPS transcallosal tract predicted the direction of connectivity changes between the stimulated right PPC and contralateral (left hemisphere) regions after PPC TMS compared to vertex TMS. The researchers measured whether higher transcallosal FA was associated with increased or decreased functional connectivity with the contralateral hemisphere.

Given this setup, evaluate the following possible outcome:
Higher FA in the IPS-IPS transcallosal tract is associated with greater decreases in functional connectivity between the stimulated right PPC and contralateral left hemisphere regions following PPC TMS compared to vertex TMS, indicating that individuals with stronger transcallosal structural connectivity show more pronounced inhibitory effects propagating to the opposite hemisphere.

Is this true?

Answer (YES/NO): NO